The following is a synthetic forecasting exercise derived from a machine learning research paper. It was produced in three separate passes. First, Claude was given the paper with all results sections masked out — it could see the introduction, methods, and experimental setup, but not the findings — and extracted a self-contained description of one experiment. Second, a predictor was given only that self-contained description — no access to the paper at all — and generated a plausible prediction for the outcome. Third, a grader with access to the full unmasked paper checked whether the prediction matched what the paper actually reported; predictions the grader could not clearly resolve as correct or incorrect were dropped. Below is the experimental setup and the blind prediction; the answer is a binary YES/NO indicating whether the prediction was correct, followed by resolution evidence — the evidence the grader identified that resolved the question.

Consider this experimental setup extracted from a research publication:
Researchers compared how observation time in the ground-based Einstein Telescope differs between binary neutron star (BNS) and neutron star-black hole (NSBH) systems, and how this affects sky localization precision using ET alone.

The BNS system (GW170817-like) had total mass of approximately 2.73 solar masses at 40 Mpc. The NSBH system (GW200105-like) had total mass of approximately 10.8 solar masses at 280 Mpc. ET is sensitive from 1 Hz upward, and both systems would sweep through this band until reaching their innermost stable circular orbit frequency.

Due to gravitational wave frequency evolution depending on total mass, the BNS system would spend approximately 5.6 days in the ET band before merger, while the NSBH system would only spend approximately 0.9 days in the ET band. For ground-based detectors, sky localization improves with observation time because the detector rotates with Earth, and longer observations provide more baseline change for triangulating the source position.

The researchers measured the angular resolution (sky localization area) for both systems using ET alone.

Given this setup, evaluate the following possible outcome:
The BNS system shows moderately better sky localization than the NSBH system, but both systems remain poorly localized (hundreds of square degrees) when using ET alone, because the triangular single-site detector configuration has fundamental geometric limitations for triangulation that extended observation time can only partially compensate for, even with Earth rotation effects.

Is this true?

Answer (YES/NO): NO